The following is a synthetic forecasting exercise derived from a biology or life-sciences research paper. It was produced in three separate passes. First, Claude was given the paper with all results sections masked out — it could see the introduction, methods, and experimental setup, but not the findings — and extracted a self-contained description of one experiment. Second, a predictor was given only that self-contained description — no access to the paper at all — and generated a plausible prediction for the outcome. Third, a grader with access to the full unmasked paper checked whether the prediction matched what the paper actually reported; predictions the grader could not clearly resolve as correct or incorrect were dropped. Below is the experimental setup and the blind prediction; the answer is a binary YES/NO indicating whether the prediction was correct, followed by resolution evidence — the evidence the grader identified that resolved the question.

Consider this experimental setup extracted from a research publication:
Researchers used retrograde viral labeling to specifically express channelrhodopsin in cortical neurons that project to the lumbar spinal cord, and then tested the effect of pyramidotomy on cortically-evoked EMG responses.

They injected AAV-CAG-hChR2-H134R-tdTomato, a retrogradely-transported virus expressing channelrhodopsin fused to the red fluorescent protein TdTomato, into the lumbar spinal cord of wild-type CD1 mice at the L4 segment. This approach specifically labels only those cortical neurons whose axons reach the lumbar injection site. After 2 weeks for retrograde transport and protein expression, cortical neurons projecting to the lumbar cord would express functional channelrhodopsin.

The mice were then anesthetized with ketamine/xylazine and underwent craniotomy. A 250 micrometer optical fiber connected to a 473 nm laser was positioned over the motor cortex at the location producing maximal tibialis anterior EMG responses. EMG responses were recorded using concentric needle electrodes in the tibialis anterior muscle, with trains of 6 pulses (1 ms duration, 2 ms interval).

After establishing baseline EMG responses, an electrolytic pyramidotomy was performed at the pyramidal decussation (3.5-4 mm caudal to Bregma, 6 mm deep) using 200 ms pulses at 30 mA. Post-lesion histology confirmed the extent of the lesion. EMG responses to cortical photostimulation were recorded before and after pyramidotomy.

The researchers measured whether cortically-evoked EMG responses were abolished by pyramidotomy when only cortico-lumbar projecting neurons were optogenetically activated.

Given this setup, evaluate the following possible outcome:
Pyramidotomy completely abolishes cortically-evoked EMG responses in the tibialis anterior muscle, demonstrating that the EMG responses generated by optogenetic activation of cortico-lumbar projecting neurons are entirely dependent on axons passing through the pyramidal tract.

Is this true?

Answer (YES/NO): YES